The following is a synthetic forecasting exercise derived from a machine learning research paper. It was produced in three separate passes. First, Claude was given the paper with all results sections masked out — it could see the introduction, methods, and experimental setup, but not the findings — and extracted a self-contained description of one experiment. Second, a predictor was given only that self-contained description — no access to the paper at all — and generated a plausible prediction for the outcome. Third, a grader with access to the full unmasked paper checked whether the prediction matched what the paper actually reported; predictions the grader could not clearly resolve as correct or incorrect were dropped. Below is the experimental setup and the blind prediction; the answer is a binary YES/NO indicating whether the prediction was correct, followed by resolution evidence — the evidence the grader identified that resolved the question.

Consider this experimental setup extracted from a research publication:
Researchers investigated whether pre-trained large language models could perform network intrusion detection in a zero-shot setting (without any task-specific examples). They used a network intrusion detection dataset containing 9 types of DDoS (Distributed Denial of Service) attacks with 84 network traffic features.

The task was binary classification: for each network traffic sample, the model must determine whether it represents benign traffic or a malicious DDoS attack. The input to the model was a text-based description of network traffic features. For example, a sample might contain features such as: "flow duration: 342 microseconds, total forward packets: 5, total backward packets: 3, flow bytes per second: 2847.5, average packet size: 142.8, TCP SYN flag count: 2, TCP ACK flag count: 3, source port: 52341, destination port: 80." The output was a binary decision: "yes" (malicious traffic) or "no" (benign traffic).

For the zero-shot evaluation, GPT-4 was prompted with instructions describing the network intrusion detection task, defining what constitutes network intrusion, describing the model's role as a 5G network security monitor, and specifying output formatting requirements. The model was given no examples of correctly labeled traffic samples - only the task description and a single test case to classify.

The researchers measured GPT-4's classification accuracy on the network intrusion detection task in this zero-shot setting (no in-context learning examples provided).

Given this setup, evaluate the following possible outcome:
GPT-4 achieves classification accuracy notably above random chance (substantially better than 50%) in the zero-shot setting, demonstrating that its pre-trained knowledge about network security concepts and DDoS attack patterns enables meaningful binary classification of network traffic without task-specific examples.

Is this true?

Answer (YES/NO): NO